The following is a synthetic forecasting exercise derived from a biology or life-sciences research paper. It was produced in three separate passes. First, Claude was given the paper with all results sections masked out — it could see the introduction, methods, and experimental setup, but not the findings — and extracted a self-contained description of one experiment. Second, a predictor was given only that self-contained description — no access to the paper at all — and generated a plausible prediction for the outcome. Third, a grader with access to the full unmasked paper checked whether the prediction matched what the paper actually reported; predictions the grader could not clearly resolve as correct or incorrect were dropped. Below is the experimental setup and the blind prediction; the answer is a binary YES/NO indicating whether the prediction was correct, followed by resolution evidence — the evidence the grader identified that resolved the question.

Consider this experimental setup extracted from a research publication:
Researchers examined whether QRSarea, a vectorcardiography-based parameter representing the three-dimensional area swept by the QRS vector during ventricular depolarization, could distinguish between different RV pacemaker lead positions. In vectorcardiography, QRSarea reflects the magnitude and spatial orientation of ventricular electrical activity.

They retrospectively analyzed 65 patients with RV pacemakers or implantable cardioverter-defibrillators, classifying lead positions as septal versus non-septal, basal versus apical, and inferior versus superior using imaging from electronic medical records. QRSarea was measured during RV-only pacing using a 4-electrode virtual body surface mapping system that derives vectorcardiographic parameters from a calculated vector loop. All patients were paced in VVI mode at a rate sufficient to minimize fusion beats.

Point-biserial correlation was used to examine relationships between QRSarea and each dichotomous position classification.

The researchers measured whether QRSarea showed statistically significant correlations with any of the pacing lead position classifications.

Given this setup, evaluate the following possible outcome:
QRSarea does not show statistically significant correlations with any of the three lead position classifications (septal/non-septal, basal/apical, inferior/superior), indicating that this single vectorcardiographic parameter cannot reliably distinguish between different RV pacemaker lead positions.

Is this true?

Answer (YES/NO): YES